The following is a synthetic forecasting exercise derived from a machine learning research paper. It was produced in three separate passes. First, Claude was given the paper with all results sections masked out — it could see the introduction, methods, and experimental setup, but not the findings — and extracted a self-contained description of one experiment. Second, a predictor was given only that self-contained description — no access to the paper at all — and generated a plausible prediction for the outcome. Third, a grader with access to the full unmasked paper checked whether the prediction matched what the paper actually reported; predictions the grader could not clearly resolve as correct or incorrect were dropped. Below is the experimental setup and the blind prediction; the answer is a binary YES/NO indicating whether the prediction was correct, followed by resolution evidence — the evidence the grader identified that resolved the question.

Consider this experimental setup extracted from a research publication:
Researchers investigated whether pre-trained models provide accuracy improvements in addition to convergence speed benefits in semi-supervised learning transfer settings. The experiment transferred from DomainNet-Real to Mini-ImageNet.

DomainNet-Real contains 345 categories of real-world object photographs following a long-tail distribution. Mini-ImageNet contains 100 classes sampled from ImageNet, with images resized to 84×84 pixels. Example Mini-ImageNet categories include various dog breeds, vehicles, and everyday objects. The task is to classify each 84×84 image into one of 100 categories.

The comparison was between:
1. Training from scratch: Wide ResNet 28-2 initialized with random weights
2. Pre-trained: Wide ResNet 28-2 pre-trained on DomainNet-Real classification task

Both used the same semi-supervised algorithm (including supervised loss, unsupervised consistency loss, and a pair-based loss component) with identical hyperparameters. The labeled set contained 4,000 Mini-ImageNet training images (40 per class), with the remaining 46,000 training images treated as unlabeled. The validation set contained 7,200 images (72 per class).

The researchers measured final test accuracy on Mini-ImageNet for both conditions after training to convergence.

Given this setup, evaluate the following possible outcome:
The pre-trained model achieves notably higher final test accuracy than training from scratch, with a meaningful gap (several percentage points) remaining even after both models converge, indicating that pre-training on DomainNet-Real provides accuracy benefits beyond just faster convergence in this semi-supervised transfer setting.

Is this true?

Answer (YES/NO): NO